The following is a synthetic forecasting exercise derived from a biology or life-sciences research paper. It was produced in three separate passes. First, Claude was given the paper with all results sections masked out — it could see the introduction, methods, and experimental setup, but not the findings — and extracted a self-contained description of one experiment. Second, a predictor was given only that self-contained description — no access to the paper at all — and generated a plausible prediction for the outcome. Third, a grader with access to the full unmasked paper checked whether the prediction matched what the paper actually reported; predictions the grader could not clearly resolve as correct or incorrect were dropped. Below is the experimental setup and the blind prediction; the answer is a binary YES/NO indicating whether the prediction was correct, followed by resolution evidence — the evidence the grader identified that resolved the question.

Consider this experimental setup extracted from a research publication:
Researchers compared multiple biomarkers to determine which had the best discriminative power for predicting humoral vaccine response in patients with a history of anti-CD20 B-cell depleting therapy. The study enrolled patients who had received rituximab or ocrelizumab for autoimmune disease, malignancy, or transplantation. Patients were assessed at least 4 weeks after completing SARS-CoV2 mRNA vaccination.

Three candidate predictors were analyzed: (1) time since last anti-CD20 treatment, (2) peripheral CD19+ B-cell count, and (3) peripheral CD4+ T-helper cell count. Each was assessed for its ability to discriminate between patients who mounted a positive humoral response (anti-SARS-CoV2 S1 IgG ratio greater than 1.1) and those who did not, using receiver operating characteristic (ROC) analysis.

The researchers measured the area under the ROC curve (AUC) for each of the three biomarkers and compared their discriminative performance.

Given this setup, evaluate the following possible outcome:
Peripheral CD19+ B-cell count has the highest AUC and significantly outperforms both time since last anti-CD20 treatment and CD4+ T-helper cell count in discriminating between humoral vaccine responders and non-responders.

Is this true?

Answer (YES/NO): NO